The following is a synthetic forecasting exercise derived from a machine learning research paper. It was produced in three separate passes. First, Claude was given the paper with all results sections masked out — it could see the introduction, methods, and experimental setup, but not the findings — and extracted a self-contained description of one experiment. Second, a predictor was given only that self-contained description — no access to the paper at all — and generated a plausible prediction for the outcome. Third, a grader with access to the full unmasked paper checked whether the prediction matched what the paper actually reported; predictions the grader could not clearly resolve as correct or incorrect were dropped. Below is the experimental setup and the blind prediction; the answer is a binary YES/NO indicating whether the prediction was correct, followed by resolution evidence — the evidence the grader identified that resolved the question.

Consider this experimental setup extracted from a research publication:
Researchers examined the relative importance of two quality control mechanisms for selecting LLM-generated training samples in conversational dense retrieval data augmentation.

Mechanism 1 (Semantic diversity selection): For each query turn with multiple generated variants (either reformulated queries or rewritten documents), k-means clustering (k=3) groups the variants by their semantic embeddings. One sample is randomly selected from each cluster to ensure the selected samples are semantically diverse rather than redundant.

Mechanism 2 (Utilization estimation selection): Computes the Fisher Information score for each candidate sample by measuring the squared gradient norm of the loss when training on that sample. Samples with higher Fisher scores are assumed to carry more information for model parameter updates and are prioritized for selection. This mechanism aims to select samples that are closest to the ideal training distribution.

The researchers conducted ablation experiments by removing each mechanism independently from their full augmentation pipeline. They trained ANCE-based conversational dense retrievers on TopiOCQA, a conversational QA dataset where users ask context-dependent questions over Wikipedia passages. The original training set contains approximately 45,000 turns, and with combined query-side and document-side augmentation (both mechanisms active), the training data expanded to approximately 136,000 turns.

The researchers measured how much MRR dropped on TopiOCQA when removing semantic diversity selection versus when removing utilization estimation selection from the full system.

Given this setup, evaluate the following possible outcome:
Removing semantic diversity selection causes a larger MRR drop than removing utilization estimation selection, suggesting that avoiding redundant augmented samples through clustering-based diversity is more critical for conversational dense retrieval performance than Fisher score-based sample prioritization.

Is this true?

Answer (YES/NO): NO